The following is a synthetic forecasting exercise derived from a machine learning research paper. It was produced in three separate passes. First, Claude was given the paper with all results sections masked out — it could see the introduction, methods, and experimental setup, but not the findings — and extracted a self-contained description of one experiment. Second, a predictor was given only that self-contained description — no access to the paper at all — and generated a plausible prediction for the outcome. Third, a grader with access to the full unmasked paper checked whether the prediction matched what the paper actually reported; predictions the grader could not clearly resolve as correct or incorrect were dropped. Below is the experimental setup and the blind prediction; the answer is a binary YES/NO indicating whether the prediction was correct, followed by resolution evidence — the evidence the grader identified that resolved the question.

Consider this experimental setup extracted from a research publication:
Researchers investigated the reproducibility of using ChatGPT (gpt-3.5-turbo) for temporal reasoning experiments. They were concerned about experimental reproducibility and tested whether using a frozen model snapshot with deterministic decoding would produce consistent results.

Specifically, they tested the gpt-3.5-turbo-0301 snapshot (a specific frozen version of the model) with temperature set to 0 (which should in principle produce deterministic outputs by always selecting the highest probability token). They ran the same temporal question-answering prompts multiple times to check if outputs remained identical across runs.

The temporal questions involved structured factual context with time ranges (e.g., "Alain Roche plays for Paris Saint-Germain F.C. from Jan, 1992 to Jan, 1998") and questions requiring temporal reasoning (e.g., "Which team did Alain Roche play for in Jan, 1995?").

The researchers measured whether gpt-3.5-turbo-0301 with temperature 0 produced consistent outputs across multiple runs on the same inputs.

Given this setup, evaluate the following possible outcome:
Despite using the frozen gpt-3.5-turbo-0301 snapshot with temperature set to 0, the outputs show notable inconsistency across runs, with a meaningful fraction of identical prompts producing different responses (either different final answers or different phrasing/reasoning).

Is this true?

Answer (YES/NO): YES